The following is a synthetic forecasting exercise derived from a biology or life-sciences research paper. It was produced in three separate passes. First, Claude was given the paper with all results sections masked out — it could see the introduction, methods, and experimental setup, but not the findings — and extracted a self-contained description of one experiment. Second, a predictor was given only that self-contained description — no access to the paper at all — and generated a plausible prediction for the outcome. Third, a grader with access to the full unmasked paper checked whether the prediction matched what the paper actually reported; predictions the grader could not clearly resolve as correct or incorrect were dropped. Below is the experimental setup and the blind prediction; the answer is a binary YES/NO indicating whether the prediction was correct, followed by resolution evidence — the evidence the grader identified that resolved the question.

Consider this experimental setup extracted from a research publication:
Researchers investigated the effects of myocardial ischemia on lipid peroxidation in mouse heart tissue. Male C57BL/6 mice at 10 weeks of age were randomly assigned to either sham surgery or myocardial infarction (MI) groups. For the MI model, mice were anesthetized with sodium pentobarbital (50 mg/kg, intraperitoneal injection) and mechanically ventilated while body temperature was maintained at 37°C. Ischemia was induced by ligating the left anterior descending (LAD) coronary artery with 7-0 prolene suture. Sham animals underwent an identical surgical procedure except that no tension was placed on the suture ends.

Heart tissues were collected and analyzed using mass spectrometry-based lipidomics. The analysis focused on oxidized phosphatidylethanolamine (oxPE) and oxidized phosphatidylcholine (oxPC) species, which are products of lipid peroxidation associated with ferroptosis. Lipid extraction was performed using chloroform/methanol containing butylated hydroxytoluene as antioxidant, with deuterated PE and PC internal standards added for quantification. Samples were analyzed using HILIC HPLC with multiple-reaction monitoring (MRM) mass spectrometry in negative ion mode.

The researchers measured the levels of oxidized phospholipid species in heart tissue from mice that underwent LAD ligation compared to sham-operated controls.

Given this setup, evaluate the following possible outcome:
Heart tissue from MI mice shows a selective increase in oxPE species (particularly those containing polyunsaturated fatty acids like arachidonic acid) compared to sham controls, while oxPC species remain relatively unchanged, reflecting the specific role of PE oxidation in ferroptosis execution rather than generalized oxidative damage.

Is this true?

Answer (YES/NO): NO